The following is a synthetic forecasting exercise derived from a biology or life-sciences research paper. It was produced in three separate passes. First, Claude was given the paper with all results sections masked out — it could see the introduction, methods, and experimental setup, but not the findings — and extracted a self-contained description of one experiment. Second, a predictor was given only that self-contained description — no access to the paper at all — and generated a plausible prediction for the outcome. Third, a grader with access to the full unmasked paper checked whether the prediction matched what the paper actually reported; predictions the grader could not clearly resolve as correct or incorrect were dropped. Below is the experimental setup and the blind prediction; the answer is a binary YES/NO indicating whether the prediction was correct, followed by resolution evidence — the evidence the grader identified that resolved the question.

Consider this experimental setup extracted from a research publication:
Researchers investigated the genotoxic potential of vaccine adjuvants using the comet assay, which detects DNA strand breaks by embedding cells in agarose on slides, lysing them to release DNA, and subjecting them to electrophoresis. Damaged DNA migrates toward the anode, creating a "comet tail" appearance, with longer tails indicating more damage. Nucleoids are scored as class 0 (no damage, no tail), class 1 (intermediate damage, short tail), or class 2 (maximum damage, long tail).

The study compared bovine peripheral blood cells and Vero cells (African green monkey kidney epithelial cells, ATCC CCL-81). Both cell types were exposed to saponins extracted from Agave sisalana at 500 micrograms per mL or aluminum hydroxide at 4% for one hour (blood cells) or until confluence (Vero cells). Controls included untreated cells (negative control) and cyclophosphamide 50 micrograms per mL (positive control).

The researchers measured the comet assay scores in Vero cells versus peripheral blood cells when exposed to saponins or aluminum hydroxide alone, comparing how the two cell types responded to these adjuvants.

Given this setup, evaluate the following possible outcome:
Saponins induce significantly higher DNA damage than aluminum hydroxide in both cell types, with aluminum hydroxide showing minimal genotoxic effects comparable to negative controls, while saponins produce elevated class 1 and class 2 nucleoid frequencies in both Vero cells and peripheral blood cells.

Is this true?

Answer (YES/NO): NO